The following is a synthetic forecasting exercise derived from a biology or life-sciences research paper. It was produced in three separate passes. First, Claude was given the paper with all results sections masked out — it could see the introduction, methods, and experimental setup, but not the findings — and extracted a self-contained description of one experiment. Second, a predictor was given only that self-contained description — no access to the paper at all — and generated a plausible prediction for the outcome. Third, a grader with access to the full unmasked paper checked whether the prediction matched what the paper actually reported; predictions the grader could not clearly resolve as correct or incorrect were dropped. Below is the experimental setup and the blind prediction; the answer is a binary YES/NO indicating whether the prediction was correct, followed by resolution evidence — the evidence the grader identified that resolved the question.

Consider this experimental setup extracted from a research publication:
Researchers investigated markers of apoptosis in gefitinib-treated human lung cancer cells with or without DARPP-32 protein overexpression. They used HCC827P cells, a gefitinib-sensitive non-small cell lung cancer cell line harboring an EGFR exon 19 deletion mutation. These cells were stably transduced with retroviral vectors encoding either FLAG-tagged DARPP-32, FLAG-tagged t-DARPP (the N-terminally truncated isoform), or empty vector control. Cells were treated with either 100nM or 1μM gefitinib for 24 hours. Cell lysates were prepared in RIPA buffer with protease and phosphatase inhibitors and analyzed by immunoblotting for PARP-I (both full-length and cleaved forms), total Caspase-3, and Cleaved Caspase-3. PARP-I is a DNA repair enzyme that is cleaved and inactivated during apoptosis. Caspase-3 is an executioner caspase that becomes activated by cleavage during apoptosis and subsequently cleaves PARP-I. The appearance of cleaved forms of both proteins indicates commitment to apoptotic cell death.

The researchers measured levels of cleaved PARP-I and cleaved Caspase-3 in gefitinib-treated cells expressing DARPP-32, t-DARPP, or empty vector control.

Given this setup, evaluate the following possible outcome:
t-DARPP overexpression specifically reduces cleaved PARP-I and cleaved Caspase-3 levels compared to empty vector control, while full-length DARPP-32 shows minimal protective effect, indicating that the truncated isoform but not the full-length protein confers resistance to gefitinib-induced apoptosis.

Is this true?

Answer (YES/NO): NO